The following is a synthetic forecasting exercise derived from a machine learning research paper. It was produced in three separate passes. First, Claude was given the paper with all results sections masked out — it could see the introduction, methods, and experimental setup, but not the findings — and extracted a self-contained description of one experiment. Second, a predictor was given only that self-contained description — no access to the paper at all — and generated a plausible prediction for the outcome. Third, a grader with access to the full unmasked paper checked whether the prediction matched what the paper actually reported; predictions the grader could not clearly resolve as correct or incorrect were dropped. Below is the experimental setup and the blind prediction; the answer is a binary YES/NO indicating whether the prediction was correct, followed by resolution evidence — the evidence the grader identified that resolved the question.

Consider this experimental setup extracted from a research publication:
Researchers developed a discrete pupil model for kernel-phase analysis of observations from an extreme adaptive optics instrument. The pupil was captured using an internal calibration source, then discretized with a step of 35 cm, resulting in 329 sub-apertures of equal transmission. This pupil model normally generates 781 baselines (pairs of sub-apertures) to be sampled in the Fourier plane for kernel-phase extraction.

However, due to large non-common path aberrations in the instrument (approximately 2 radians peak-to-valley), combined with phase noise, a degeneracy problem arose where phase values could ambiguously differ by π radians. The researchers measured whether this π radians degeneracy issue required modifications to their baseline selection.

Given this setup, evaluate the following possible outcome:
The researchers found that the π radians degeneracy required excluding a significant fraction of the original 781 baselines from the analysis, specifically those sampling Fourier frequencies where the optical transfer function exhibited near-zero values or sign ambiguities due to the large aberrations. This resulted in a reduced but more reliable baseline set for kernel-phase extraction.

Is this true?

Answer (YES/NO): NO